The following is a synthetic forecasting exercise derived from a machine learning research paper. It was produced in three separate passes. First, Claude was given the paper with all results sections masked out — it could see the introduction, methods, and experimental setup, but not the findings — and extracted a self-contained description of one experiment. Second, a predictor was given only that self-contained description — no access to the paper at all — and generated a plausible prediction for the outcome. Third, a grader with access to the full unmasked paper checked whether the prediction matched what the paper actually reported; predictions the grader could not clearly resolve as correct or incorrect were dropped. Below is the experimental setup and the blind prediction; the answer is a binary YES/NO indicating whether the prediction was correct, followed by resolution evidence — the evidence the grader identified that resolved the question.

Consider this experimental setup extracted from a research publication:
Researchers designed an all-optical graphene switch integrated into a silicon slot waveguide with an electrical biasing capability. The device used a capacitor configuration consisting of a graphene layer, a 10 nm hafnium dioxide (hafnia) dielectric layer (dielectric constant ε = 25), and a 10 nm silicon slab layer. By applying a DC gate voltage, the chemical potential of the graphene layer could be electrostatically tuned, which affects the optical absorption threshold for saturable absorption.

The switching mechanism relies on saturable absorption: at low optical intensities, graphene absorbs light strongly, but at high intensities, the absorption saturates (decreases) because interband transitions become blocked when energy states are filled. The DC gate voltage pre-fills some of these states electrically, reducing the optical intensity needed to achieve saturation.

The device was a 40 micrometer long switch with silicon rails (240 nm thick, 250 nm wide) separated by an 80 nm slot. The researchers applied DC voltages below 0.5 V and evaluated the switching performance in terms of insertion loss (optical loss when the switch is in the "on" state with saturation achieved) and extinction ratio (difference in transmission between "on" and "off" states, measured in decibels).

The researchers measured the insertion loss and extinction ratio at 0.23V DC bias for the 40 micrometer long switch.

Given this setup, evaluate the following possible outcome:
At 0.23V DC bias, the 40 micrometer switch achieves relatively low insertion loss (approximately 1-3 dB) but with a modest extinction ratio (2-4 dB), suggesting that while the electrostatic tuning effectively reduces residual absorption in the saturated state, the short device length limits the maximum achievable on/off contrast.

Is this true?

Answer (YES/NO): NO